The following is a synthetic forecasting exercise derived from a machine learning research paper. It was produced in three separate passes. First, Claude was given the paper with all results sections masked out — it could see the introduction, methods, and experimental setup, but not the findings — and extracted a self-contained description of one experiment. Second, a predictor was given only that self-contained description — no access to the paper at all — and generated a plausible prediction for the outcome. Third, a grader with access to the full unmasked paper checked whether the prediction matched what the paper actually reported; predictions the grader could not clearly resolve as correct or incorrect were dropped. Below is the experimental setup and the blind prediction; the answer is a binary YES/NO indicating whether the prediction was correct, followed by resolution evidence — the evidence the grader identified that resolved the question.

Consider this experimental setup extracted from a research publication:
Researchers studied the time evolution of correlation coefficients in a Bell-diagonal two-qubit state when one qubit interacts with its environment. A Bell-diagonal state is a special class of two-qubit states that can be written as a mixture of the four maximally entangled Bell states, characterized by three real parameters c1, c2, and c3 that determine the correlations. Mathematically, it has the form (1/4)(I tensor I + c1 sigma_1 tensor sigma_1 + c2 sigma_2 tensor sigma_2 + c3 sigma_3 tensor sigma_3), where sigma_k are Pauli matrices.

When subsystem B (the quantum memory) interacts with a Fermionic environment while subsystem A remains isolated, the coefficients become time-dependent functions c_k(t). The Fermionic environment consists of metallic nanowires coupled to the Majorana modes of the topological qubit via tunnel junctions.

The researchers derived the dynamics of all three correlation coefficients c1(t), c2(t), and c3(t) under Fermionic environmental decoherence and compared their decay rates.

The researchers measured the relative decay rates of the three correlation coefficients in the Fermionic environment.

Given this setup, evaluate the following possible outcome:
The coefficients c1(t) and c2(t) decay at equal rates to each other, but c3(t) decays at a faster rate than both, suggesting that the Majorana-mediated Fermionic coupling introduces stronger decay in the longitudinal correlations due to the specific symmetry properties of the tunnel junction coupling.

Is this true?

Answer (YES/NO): YES